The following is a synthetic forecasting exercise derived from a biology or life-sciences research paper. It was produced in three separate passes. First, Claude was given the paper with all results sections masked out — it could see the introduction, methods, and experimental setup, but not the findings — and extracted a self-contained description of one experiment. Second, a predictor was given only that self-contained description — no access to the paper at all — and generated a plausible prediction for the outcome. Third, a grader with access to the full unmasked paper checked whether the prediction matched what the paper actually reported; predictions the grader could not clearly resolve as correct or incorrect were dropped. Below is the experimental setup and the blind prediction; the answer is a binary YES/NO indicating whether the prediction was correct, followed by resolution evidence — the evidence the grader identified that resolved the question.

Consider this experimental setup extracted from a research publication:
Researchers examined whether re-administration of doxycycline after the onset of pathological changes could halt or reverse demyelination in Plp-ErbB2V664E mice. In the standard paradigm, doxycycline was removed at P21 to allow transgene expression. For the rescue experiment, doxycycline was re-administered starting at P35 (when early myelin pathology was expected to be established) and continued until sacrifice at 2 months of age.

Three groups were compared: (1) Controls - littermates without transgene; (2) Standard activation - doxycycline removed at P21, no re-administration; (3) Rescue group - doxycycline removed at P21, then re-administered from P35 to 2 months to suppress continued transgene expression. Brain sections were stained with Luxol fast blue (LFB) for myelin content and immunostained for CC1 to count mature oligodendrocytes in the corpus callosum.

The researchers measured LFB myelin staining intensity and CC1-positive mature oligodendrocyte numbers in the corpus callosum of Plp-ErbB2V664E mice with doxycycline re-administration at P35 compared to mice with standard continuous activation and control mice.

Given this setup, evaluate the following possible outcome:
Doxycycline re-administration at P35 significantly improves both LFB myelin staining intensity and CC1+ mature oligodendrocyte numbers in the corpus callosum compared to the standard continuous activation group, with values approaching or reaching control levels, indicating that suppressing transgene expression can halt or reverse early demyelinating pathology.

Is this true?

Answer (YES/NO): NO